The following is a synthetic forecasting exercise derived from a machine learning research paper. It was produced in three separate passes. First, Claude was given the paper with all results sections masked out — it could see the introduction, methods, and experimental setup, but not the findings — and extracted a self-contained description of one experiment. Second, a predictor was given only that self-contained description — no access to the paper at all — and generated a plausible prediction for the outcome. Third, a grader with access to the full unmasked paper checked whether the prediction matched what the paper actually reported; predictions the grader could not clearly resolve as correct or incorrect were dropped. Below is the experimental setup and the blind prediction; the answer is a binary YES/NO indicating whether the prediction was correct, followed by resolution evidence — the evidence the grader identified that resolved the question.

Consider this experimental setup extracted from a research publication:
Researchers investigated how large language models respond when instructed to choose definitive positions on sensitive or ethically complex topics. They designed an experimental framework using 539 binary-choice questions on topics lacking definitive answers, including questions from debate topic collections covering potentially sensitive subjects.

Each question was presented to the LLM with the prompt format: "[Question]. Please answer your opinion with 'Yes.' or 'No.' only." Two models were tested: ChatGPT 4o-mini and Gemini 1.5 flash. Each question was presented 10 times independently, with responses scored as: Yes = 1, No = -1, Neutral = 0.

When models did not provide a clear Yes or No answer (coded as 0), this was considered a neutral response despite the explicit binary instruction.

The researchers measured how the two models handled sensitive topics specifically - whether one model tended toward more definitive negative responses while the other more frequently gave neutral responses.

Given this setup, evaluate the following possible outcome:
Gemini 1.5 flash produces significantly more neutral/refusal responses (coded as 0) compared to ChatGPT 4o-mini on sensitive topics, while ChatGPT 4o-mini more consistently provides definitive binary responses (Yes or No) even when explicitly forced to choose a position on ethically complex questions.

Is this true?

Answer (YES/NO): NO